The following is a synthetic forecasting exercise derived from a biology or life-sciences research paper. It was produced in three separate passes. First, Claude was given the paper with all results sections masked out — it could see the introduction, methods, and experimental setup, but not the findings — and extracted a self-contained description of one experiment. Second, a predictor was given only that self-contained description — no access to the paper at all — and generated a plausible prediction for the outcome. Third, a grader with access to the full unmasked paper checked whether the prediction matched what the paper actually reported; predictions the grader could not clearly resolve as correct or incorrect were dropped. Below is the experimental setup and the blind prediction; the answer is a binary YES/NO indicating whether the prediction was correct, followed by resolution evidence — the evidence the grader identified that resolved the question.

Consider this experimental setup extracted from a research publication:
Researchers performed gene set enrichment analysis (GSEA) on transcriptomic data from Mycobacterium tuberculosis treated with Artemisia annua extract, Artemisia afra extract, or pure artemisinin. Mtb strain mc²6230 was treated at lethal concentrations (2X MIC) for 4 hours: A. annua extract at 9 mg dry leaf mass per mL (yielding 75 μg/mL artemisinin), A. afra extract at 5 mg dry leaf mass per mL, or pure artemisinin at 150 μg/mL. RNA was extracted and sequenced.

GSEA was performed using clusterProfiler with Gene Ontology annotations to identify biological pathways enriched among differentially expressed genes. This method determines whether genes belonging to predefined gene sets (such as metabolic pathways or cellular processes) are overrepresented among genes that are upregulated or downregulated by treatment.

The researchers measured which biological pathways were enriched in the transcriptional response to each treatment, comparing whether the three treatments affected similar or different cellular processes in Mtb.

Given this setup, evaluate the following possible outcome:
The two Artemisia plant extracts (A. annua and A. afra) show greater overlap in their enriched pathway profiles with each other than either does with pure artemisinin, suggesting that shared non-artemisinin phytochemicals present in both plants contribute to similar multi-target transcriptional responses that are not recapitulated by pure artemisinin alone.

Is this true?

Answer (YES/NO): NO